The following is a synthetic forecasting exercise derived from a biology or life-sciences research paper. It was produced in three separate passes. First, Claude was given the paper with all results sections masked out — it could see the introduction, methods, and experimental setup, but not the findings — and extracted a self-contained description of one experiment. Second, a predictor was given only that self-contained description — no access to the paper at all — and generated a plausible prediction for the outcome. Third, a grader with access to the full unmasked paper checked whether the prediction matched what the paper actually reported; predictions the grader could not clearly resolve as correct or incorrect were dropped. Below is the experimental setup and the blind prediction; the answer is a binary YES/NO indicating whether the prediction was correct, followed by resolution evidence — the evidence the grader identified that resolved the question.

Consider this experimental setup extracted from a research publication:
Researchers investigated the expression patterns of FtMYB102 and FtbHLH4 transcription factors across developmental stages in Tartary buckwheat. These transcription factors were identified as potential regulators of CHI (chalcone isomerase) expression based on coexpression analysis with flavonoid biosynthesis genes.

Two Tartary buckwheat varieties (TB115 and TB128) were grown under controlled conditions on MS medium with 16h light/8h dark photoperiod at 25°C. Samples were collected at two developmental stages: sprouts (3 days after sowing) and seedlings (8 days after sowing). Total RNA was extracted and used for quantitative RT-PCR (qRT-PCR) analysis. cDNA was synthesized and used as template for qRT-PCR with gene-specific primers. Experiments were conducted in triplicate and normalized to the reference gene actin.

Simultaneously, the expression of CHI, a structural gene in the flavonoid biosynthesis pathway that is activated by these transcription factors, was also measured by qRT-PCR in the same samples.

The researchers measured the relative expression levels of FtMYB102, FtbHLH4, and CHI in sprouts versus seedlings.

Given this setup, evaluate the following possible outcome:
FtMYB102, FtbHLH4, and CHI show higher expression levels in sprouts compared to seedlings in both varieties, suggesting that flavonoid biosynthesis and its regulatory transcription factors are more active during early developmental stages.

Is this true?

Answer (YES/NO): YES